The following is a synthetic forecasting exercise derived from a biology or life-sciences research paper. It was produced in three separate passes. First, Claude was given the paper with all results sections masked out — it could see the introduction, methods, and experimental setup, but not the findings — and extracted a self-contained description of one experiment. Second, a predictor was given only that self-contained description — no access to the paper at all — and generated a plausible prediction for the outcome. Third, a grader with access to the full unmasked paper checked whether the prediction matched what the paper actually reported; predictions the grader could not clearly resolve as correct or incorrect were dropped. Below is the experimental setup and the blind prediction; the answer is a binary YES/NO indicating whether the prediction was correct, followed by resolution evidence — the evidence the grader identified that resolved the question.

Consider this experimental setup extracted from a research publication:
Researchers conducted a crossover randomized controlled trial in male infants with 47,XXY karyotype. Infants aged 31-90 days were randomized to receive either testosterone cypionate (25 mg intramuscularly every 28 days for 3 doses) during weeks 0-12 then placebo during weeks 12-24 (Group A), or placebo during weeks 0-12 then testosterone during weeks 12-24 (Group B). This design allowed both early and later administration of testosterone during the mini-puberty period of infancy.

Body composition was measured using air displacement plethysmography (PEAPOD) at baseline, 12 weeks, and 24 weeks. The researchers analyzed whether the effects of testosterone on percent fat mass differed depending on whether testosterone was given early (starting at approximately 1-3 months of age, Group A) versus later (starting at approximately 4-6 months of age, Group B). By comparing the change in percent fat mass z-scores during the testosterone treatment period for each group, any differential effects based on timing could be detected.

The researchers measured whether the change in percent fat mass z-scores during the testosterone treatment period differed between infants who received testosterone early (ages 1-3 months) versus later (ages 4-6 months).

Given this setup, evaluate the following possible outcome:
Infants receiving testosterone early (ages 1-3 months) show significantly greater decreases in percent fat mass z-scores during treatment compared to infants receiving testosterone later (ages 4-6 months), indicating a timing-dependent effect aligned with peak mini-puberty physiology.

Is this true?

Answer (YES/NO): NO